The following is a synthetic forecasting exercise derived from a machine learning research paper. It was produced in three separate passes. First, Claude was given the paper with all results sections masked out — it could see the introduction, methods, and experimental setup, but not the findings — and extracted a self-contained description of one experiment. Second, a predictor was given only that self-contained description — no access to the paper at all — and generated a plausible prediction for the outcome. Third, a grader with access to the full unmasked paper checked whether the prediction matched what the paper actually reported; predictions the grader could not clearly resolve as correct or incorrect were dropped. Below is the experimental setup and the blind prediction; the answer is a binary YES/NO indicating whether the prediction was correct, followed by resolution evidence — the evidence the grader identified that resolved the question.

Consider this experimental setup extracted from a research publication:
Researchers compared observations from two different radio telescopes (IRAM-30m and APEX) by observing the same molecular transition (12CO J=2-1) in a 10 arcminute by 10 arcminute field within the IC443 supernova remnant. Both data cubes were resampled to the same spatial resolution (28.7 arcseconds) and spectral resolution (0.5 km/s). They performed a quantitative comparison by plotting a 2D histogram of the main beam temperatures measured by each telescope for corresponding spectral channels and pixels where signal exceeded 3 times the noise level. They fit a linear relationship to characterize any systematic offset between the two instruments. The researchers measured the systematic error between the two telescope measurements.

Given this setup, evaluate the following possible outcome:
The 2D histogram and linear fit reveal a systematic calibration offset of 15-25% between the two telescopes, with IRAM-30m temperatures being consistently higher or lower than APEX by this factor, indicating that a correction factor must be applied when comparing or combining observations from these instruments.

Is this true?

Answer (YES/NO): NO